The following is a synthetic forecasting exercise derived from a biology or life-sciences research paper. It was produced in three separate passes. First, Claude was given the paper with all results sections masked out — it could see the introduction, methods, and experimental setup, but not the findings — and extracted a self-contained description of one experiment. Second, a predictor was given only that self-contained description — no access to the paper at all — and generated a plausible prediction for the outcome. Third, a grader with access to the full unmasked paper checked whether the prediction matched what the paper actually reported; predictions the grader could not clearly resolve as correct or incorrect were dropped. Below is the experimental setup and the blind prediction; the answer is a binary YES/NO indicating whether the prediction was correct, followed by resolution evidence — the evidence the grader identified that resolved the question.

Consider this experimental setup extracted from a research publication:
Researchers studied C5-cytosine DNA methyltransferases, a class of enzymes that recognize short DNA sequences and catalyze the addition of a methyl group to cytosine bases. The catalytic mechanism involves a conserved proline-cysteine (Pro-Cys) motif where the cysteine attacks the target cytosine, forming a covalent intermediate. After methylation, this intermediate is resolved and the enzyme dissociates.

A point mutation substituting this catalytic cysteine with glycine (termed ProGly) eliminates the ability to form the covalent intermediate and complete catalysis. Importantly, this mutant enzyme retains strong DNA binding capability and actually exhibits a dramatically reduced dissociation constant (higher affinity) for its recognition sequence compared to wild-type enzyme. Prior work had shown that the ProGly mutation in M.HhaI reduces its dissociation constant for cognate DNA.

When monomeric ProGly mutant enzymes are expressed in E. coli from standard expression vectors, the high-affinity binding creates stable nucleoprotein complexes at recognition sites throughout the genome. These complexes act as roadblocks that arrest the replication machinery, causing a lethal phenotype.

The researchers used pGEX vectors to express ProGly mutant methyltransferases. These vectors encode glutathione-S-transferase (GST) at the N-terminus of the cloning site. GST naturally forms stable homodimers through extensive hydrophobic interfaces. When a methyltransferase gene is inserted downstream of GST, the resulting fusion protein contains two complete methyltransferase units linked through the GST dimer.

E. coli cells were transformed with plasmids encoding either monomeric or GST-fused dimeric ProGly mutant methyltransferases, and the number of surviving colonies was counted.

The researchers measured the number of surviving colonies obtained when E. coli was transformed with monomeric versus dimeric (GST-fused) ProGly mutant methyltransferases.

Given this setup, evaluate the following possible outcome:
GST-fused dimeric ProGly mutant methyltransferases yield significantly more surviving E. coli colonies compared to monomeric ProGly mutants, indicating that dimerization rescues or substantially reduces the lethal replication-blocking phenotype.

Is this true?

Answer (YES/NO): YES